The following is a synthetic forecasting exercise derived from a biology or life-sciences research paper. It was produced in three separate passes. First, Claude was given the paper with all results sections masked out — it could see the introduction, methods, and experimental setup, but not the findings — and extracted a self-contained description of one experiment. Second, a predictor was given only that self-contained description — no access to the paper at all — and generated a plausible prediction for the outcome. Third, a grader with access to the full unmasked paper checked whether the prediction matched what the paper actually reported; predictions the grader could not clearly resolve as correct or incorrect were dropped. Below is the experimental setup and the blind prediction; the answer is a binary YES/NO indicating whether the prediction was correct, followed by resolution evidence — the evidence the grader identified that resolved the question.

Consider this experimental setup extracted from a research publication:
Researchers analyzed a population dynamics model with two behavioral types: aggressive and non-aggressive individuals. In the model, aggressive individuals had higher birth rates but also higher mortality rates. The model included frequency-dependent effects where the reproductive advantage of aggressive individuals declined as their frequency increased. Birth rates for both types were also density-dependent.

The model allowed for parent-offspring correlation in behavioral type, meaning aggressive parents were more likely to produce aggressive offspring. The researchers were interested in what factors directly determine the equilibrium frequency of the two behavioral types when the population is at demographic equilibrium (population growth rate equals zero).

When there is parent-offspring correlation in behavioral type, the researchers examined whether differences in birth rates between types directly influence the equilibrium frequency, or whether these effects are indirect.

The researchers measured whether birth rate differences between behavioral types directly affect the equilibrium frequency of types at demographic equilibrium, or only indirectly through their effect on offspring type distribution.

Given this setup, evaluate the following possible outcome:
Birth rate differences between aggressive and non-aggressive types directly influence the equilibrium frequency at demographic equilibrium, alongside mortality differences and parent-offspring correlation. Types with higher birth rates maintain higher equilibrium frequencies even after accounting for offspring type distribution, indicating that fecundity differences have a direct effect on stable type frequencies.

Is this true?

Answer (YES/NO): NO